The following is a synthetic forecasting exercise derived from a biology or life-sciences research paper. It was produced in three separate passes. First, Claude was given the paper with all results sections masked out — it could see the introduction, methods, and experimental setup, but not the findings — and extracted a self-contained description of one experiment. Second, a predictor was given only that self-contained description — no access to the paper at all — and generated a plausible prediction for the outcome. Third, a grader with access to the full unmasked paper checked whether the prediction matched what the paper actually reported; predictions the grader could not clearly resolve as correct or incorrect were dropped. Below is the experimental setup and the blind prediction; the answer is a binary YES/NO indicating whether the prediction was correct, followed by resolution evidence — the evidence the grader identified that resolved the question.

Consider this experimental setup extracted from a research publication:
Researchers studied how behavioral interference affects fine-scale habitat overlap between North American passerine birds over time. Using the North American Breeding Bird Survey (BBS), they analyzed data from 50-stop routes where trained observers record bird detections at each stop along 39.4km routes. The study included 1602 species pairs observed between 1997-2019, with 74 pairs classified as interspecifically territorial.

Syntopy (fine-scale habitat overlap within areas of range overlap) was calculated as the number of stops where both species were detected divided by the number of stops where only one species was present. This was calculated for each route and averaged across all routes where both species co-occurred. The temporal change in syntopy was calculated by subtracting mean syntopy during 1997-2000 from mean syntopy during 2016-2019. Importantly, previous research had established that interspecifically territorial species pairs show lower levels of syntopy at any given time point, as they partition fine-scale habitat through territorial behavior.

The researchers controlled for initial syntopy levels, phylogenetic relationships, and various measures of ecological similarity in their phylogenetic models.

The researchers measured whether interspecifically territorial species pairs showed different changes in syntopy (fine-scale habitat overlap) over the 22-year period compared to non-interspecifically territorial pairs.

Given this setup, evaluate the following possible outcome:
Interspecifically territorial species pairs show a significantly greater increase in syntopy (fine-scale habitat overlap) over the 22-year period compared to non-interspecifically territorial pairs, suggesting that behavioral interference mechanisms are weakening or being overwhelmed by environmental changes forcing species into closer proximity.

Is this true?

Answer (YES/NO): NO